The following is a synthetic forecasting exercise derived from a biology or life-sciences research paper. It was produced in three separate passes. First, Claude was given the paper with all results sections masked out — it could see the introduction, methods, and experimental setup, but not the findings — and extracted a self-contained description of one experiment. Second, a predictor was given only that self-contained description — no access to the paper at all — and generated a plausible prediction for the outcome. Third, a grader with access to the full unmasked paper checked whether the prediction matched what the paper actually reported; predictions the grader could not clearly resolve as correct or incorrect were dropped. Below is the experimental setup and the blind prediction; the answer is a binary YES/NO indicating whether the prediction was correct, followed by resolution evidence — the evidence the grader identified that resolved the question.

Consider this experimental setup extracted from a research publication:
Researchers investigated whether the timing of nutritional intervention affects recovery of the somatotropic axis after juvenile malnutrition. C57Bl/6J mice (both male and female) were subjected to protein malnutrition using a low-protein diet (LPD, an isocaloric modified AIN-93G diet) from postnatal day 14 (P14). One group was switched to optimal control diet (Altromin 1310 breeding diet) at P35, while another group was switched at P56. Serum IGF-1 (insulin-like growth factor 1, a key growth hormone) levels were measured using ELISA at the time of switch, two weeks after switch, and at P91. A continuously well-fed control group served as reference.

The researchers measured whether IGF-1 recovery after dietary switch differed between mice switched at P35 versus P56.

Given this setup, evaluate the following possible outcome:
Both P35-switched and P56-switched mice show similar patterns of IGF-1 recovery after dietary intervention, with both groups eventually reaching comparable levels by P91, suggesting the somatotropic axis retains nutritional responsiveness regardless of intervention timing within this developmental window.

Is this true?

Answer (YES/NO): YES